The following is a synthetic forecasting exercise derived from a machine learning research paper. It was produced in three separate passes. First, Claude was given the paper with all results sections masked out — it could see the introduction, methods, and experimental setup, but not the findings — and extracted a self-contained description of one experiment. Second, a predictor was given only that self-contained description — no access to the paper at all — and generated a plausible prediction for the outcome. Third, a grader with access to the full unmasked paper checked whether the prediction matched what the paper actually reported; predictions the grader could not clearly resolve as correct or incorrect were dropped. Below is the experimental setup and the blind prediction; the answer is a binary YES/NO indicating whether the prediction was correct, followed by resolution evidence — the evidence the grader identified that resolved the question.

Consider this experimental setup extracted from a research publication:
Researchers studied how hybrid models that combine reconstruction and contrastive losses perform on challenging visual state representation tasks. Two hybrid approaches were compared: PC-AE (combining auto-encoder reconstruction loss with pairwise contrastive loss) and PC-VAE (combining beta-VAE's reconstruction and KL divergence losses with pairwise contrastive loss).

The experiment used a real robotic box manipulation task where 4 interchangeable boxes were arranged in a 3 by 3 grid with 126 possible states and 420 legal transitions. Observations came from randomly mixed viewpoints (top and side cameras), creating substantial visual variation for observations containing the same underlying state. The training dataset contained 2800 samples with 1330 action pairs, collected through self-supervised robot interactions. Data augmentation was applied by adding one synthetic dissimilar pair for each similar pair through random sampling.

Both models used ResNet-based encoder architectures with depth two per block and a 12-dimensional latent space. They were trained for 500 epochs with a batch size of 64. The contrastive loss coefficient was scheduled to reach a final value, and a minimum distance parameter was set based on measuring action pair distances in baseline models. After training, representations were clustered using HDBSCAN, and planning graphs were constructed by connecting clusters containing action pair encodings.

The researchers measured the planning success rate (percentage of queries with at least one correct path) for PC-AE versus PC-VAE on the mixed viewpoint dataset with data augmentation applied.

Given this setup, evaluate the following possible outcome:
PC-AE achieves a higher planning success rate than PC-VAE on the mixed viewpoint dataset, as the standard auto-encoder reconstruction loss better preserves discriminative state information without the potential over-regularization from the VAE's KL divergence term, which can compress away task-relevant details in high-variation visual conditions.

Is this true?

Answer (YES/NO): YES